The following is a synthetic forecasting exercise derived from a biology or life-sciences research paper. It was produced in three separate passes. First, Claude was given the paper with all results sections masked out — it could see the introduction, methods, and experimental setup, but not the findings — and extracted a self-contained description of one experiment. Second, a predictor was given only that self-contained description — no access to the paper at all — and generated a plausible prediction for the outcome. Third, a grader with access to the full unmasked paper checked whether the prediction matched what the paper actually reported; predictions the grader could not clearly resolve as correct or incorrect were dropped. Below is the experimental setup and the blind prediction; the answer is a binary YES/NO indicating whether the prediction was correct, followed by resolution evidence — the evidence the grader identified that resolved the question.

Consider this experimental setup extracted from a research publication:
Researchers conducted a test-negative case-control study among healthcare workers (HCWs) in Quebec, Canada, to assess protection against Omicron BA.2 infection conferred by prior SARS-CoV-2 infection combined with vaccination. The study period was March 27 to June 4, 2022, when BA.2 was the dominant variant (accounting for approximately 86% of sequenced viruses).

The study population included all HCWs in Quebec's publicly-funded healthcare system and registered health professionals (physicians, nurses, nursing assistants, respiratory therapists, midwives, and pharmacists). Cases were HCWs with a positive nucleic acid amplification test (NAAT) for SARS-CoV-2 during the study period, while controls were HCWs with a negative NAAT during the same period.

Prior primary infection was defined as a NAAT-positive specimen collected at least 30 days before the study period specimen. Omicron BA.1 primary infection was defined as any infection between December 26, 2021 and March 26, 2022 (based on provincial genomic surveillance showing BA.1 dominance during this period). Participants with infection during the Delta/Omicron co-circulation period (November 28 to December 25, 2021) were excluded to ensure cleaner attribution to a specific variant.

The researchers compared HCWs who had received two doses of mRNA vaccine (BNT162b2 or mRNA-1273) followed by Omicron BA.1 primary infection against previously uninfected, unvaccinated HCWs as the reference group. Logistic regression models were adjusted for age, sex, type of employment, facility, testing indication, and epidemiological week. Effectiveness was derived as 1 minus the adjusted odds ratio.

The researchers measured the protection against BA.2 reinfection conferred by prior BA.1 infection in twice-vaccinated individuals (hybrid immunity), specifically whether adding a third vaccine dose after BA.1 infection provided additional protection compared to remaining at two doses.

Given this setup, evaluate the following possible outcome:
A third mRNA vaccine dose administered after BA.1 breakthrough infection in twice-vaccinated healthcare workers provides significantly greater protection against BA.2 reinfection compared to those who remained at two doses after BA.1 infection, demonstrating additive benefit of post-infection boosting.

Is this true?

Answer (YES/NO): NO